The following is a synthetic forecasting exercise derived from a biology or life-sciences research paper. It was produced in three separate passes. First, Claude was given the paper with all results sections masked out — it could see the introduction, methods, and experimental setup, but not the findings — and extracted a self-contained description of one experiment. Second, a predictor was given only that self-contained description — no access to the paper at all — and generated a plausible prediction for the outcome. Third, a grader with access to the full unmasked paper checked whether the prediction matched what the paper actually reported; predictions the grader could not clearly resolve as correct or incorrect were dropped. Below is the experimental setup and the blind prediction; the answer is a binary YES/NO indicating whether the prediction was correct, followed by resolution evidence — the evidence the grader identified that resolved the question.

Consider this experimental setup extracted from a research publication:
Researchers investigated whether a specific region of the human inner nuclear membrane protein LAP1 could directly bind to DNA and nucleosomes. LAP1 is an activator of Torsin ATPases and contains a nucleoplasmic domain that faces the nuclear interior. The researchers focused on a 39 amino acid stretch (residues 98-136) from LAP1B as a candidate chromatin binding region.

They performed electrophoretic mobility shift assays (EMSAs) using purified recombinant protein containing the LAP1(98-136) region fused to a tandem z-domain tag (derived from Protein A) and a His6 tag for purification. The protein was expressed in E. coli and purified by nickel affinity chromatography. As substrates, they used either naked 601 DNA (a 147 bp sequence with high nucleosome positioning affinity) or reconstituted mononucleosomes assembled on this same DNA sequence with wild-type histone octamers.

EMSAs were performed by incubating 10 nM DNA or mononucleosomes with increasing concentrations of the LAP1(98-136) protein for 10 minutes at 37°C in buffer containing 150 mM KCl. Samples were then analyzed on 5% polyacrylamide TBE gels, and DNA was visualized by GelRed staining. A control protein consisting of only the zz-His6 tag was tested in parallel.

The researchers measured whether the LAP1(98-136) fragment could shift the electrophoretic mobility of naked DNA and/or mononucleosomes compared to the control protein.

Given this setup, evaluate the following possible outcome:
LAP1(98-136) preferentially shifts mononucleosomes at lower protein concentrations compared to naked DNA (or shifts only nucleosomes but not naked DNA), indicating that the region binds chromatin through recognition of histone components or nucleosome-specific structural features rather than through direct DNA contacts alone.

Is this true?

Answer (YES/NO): NO